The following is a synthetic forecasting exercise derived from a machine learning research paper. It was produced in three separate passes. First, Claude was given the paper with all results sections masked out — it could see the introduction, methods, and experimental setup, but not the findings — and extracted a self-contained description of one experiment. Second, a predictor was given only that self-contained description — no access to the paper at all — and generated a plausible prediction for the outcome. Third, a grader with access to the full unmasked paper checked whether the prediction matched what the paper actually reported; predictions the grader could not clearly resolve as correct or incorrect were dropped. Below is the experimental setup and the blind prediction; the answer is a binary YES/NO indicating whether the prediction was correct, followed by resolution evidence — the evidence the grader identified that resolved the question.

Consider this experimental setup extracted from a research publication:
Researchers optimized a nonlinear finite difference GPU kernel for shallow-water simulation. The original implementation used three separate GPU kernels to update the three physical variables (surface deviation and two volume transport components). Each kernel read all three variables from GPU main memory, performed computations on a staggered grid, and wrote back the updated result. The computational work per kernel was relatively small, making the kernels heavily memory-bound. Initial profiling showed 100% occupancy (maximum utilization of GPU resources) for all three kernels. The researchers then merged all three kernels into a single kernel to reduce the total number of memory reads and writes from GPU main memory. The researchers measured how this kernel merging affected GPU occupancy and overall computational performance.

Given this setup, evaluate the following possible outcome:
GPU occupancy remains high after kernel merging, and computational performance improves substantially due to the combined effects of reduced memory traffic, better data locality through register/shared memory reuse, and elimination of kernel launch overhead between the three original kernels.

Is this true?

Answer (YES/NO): NO